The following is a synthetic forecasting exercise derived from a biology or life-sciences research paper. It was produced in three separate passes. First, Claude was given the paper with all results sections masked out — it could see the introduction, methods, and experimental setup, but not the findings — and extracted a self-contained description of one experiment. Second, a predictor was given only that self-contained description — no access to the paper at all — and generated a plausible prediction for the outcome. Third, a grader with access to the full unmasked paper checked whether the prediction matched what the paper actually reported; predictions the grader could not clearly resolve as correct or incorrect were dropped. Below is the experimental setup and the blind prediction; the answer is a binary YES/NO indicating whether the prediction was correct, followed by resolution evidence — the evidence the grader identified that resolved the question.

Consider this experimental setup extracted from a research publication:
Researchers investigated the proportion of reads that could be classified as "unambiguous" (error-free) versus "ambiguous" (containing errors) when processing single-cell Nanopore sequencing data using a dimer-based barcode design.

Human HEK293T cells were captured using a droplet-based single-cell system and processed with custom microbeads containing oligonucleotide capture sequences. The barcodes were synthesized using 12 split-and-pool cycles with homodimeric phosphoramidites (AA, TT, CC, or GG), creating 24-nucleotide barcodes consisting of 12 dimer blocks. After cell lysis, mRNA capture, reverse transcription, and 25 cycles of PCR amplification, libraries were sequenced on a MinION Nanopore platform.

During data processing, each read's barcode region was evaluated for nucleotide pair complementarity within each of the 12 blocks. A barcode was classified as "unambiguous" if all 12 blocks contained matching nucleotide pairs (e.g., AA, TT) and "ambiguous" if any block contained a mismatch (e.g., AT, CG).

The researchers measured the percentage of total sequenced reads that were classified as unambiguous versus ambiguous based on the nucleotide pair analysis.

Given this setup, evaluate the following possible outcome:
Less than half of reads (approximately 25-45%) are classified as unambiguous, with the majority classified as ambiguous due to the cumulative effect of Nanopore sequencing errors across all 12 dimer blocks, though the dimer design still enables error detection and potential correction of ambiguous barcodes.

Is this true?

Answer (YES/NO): NO